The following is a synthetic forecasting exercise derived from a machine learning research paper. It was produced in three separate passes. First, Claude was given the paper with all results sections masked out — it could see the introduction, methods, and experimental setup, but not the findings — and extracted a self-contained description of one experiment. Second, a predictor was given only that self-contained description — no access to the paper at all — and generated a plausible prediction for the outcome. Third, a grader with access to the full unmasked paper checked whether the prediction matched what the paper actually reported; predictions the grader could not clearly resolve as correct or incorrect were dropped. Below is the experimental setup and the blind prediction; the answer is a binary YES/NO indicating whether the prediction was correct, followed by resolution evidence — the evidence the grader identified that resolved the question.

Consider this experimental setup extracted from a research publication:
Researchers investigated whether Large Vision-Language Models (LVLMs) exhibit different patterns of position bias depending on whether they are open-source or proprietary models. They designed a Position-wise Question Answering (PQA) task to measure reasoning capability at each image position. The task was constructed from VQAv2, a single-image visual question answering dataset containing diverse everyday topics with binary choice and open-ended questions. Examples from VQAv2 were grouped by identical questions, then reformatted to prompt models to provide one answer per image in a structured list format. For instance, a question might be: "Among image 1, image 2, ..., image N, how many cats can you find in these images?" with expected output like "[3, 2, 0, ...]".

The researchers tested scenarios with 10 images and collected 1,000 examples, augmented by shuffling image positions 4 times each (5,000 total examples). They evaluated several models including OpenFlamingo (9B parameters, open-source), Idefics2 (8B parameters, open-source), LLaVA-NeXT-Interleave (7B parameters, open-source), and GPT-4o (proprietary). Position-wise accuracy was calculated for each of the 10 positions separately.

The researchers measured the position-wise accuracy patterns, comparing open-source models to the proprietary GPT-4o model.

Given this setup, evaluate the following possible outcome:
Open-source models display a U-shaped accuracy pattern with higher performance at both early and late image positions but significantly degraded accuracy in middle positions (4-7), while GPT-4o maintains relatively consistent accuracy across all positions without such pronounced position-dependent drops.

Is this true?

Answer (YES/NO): NO